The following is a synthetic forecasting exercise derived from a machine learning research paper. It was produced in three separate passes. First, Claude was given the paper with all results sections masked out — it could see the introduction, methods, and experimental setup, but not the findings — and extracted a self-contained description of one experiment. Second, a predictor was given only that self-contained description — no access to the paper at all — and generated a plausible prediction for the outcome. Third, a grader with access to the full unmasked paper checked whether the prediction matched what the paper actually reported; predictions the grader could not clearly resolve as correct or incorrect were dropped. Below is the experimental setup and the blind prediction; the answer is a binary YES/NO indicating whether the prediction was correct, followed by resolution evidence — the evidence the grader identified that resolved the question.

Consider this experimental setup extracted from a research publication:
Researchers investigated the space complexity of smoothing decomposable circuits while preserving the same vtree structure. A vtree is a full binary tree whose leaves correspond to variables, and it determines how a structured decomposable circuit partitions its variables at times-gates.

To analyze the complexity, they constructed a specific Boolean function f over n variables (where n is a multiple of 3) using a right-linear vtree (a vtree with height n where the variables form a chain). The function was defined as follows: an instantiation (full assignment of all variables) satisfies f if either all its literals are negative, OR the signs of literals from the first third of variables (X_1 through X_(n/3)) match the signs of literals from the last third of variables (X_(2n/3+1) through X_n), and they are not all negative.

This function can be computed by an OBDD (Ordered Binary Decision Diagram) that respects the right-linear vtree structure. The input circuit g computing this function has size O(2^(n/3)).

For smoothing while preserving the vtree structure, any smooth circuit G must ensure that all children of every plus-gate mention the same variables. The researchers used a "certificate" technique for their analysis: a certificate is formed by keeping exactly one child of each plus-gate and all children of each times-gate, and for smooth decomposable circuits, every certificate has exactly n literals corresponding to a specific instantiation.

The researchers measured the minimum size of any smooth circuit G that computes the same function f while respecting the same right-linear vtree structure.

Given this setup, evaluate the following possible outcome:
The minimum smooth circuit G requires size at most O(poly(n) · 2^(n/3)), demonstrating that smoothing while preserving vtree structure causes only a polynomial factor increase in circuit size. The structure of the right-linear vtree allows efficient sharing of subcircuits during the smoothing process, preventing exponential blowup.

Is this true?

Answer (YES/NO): YES